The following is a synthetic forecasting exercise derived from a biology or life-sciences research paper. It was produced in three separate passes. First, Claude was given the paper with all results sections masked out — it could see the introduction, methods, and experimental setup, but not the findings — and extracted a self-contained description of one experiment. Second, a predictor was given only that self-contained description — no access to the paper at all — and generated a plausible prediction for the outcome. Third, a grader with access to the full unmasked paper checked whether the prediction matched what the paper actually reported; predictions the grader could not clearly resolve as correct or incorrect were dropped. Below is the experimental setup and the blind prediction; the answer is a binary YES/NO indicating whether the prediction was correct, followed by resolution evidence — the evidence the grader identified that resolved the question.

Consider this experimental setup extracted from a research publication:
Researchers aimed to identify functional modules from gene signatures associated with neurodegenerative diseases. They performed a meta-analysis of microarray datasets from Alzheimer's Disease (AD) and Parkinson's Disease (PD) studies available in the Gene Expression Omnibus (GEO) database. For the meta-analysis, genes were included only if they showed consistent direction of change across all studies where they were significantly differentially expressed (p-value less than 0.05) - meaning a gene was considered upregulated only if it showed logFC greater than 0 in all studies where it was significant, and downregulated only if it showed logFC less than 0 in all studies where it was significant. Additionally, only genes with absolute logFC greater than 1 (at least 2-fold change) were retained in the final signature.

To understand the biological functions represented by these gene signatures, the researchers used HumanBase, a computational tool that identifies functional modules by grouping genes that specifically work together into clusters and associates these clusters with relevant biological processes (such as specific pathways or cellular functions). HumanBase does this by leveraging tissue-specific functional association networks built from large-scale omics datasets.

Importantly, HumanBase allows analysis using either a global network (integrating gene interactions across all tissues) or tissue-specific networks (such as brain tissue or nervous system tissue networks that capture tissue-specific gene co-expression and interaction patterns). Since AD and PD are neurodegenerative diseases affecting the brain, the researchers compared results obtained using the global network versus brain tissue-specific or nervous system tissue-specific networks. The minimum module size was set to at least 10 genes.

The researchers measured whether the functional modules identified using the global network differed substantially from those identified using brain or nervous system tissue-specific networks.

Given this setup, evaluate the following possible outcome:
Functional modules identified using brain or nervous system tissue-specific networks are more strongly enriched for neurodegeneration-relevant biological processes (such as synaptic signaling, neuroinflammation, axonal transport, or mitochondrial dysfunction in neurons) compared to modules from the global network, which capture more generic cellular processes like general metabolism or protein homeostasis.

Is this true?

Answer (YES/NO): NO